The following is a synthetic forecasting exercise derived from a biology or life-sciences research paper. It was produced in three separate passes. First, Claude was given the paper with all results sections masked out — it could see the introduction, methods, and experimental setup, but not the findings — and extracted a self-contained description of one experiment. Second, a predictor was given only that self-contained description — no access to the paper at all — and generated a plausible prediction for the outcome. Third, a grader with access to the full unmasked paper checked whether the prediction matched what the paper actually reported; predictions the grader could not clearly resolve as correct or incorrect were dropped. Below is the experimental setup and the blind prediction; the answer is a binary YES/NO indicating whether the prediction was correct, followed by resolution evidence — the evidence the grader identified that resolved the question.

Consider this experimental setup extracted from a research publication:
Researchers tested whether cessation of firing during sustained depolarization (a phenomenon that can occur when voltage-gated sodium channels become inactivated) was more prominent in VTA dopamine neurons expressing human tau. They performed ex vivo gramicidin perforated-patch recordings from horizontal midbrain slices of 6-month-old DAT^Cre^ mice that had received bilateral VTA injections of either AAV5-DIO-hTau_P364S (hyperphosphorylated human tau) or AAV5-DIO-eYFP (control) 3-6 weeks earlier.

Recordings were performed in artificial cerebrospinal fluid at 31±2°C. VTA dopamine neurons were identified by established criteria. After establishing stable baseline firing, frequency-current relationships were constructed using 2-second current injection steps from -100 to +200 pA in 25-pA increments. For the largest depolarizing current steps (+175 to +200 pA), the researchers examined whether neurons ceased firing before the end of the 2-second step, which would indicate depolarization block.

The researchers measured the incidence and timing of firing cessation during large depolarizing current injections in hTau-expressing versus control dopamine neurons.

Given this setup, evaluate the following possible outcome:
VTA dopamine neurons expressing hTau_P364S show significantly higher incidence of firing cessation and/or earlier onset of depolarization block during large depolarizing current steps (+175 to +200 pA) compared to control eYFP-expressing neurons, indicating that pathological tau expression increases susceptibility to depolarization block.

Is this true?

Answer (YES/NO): YES